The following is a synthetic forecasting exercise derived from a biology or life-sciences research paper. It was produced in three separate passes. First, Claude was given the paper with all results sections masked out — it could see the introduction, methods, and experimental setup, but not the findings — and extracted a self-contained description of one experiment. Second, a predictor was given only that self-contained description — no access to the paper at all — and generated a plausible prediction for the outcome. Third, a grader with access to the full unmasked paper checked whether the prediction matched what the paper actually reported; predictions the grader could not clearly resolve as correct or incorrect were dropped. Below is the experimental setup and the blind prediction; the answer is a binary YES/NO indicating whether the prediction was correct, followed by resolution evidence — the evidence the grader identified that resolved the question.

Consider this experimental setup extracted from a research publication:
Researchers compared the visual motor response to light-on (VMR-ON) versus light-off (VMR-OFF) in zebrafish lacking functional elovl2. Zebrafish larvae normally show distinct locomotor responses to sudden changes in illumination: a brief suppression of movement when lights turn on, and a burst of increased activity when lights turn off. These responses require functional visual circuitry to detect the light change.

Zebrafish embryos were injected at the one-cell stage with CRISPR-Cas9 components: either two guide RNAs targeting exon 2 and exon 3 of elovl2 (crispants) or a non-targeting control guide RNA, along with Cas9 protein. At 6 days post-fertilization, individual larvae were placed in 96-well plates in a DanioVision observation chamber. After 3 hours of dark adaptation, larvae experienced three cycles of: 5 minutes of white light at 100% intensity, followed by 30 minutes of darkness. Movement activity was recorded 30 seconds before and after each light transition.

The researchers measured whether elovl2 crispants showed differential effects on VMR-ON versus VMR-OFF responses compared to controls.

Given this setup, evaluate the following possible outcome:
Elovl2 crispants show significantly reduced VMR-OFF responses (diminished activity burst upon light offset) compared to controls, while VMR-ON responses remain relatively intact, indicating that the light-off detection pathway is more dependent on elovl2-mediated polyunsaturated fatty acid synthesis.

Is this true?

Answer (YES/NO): YES